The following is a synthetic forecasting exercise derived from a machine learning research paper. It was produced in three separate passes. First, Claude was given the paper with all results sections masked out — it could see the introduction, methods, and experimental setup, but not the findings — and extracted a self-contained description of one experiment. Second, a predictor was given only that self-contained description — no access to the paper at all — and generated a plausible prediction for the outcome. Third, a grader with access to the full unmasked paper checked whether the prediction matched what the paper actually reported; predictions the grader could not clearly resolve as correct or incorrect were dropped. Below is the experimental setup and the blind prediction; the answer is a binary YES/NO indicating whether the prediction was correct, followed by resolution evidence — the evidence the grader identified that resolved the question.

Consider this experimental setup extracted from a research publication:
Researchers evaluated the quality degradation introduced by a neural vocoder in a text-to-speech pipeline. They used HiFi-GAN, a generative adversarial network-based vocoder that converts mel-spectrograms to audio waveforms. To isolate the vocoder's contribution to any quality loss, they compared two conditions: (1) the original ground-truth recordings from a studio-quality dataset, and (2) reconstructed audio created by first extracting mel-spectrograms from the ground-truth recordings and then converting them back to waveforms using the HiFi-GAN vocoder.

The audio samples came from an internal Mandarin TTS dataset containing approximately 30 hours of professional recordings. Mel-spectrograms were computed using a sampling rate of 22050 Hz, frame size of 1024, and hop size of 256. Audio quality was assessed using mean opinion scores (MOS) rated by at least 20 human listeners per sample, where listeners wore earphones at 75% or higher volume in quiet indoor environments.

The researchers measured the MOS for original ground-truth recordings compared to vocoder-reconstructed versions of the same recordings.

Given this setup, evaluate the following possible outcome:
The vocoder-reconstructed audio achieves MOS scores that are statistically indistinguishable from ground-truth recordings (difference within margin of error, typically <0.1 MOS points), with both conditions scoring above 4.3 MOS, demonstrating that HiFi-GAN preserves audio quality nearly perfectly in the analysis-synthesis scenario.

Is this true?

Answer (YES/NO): NO